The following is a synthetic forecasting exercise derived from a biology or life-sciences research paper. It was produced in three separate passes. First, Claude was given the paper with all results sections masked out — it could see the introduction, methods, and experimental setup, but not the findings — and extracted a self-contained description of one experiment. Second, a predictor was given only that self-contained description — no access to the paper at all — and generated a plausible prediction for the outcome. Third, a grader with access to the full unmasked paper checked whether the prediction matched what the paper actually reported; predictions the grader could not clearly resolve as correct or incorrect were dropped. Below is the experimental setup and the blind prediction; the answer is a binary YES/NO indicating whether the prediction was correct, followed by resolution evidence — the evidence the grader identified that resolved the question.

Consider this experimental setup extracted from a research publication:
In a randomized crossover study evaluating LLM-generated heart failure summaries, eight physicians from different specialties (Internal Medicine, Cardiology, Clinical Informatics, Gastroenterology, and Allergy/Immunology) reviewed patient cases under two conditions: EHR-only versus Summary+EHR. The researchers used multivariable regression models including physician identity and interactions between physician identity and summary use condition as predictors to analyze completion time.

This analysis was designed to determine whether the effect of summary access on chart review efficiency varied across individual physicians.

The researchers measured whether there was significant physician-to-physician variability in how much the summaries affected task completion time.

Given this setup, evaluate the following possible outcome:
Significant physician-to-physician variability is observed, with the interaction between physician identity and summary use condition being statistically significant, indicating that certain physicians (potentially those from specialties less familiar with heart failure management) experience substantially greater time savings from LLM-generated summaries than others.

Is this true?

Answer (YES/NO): YES